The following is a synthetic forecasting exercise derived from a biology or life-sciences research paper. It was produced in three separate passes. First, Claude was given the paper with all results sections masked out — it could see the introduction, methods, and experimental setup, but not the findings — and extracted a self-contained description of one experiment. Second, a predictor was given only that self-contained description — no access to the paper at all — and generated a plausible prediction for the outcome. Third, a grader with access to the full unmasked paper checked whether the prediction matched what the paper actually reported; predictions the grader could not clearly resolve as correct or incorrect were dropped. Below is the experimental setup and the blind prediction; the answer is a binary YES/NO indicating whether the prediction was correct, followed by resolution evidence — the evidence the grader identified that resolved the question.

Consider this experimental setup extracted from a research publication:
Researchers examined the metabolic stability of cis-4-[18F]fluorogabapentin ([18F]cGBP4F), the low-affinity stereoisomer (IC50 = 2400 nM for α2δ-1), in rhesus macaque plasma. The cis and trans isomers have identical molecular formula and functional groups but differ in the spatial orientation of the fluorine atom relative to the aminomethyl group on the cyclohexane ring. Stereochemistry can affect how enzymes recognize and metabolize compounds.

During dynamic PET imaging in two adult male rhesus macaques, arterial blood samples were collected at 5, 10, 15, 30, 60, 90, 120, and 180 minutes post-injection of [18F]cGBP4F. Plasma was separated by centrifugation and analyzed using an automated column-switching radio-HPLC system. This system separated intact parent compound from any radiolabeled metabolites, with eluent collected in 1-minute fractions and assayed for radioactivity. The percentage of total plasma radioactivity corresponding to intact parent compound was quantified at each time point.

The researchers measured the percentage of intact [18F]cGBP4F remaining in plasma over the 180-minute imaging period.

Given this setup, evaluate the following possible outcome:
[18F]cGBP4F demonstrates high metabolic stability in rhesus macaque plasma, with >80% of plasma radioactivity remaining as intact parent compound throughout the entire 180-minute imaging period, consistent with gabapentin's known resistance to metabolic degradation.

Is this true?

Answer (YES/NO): YES